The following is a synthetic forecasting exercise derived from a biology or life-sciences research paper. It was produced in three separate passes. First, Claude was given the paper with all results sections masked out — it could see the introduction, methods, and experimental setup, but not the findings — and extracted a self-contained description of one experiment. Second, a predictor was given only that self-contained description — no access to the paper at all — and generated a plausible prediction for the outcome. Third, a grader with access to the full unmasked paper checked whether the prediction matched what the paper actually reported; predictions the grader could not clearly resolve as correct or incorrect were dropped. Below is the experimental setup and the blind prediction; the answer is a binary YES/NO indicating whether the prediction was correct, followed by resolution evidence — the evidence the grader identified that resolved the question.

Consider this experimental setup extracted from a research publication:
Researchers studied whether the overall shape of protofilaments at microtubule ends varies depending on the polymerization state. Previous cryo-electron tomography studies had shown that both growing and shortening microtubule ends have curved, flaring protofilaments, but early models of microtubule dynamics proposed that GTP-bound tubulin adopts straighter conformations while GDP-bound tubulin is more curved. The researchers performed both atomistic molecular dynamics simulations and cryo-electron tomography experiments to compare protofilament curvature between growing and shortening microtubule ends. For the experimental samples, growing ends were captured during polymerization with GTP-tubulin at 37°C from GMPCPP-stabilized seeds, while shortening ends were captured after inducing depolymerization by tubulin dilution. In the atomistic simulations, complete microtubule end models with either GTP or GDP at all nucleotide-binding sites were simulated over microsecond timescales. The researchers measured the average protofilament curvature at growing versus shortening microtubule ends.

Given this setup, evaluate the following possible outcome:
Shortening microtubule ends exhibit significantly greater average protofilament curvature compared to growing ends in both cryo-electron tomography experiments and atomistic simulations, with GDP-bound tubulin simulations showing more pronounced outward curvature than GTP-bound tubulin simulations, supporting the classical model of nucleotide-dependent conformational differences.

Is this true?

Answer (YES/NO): NO